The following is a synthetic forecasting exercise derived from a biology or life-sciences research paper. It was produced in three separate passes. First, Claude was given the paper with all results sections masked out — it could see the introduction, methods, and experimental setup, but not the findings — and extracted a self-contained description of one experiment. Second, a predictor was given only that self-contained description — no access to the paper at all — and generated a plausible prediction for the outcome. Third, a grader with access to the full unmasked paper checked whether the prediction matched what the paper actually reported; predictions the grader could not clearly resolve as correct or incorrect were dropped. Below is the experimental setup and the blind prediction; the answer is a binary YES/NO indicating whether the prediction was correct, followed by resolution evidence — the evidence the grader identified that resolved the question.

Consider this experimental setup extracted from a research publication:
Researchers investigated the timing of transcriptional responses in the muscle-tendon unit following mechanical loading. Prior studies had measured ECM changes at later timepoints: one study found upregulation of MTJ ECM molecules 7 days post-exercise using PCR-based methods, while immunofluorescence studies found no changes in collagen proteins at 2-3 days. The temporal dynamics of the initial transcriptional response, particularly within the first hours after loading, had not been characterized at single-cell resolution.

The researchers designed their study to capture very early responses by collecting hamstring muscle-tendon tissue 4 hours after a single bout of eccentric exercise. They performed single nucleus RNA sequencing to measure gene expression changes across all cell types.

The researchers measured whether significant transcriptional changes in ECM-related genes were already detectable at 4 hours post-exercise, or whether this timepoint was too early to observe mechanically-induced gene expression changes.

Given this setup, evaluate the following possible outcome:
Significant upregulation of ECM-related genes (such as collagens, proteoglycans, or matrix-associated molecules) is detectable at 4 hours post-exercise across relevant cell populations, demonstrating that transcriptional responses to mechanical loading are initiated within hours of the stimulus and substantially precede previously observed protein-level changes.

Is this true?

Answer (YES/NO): YES